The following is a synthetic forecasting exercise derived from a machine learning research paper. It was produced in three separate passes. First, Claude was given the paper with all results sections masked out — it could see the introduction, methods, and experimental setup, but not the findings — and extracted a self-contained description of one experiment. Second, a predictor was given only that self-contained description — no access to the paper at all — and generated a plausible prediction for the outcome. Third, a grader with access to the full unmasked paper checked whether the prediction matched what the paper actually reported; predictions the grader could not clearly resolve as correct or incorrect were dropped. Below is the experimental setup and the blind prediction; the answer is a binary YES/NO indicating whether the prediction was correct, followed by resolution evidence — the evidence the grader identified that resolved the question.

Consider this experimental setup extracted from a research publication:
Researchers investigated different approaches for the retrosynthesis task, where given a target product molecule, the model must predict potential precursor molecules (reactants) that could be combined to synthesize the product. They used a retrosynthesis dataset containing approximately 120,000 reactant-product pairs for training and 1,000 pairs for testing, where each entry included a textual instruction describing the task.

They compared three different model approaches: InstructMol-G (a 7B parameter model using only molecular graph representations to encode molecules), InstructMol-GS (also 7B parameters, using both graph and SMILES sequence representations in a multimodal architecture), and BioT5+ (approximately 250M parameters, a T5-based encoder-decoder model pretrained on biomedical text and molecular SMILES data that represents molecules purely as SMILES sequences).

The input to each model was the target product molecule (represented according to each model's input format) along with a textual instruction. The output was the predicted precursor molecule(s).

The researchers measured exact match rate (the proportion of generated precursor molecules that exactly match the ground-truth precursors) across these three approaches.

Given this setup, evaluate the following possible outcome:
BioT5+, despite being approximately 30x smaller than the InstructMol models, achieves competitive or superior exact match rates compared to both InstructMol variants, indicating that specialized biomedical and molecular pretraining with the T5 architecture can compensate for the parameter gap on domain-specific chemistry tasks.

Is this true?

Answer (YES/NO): YES